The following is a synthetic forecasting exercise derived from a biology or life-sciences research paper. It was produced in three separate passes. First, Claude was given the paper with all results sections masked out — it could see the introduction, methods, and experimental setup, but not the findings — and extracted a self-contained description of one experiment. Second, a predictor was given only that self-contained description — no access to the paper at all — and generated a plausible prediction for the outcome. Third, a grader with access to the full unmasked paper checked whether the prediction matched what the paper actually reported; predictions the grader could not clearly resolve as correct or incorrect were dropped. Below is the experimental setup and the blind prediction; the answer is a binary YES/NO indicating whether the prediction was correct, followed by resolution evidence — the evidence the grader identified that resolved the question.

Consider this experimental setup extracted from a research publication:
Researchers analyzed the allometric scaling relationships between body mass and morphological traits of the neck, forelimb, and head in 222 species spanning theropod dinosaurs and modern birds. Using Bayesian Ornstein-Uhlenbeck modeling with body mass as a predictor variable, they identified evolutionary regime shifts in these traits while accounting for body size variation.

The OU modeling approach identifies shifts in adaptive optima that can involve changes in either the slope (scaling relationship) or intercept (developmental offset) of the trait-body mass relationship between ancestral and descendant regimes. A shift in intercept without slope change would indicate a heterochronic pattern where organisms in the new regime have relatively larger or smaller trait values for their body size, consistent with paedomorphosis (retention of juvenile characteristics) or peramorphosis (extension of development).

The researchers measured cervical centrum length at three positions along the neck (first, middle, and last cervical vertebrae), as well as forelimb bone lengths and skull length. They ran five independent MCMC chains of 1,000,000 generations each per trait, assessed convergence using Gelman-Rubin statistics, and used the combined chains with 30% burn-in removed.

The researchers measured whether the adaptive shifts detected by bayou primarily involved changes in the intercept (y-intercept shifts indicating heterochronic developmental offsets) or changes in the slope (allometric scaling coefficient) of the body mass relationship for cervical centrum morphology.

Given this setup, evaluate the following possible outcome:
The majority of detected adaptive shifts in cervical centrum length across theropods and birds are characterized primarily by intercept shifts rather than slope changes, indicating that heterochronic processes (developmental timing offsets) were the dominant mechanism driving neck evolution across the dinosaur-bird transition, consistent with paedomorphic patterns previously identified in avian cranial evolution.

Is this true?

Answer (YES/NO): YES